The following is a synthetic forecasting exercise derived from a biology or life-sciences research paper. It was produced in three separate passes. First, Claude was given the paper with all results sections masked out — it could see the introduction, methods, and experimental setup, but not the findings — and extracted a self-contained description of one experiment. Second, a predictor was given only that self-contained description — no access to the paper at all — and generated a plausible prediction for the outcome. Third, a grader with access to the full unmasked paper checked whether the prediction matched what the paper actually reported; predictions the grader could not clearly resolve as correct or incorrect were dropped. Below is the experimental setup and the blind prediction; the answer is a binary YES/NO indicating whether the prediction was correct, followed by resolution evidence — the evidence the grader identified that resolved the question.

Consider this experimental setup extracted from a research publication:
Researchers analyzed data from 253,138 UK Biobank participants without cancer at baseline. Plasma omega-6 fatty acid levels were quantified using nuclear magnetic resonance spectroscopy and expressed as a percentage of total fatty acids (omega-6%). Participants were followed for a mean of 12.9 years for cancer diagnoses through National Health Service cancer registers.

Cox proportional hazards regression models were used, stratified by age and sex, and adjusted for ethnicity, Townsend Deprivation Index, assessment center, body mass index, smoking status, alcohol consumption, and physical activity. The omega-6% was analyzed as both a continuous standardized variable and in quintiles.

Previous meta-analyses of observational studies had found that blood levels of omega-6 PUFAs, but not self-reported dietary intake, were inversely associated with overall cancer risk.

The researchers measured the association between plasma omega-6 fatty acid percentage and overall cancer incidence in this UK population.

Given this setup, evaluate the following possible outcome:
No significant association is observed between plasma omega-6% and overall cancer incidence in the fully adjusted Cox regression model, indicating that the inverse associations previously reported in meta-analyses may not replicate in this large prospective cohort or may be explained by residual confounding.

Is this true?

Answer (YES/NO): NO